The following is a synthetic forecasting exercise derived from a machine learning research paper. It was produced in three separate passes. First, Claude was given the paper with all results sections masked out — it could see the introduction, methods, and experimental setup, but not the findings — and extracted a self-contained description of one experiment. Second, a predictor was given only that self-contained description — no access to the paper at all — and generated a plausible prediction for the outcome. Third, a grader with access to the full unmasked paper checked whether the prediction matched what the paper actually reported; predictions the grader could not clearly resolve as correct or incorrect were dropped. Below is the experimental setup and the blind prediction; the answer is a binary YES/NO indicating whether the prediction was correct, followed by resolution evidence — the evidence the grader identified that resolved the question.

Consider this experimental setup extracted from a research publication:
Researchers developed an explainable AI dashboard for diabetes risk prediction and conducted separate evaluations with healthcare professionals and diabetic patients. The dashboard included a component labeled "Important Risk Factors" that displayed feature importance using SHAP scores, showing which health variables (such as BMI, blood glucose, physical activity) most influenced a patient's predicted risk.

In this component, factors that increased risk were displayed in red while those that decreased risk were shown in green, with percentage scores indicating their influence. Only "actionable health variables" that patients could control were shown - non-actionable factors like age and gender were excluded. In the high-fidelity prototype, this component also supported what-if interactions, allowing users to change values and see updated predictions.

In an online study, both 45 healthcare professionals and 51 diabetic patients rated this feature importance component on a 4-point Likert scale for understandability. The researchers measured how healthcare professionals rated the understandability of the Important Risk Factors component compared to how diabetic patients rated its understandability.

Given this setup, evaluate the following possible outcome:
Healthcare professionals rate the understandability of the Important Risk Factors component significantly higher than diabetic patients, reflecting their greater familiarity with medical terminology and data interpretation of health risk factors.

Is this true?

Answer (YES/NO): NO